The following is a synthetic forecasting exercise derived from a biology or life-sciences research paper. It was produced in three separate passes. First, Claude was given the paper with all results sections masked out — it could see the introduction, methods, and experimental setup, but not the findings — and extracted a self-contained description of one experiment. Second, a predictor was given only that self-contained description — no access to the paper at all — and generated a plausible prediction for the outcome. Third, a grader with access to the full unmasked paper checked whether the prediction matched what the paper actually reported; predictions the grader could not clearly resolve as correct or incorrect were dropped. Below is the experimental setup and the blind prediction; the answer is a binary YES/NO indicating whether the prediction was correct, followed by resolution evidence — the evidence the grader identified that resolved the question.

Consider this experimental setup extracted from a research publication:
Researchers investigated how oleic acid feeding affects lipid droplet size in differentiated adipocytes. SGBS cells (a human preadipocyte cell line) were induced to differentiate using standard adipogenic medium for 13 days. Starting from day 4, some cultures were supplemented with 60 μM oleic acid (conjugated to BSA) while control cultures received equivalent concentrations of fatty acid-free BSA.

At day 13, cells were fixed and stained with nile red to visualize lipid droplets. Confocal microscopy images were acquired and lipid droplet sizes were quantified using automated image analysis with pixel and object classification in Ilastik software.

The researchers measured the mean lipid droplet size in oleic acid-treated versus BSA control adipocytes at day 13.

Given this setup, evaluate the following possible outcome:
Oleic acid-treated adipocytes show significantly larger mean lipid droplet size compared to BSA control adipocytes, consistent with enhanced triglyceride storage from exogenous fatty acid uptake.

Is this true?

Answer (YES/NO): YES